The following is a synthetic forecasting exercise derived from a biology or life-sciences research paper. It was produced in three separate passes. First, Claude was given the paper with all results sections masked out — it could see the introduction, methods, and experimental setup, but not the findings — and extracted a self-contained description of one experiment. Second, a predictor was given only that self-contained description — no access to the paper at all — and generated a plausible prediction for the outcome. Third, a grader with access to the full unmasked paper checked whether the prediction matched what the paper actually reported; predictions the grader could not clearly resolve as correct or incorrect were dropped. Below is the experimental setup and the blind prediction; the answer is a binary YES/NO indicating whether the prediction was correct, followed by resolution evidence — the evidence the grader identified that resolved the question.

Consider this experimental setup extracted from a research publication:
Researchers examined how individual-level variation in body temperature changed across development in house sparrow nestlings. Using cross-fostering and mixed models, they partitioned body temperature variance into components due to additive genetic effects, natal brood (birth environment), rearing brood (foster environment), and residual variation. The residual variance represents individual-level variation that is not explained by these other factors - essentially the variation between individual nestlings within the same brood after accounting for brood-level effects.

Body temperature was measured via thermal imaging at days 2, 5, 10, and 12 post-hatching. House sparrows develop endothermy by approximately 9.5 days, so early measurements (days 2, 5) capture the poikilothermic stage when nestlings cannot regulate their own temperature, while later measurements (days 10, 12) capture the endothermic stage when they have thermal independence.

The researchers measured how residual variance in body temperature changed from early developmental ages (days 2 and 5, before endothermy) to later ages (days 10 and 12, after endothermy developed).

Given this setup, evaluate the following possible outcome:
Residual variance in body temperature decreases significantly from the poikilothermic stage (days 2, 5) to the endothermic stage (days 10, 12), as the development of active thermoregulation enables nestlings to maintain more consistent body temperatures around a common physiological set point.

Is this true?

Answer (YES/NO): NO